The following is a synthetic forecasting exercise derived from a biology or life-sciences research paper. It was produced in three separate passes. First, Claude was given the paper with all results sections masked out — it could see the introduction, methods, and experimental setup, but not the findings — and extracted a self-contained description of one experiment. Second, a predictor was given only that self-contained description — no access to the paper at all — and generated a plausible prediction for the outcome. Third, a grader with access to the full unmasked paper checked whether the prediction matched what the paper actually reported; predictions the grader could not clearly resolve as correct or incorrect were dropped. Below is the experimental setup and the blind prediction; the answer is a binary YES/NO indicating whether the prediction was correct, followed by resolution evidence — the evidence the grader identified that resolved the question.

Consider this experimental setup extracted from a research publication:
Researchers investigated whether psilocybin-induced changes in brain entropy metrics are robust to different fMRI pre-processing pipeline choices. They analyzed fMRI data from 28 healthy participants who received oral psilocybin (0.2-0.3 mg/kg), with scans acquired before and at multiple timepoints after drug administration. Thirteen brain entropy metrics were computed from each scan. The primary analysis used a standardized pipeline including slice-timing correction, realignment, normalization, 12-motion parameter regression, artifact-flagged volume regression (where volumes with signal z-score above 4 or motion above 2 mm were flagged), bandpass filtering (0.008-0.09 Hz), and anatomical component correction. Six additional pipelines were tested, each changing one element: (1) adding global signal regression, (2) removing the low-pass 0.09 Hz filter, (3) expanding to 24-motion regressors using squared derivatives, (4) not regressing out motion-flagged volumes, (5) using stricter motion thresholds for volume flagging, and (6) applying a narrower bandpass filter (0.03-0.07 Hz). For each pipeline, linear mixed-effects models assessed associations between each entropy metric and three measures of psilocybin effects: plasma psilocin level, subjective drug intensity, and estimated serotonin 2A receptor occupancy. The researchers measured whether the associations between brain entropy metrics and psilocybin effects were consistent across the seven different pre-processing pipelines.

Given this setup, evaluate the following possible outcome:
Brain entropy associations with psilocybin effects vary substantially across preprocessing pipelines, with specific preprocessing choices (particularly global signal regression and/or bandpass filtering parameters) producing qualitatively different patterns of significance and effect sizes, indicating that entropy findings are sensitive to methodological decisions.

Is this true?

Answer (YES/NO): YES